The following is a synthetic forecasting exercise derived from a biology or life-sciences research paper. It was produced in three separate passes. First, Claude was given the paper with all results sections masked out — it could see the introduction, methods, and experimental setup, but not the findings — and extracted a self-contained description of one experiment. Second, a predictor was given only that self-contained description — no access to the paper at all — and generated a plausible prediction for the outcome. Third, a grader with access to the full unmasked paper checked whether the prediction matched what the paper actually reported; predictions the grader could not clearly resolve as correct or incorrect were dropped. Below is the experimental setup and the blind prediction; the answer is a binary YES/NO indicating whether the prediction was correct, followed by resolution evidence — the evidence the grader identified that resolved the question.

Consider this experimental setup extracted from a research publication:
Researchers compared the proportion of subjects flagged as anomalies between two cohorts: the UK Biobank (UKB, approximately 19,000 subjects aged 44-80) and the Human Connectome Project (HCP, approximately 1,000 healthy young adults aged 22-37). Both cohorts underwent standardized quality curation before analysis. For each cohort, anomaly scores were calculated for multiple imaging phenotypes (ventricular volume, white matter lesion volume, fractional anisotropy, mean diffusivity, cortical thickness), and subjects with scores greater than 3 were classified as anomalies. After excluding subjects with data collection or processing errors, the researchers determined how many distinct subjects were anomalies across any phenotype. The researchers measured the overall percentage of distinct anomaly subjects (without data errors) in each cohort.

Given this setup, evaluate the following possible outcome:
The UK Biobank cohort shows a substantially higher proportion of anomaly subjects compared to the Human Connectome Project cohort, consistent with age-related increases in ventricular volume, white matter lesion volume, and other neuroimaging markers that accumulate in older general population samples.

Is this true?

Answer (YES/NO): YES